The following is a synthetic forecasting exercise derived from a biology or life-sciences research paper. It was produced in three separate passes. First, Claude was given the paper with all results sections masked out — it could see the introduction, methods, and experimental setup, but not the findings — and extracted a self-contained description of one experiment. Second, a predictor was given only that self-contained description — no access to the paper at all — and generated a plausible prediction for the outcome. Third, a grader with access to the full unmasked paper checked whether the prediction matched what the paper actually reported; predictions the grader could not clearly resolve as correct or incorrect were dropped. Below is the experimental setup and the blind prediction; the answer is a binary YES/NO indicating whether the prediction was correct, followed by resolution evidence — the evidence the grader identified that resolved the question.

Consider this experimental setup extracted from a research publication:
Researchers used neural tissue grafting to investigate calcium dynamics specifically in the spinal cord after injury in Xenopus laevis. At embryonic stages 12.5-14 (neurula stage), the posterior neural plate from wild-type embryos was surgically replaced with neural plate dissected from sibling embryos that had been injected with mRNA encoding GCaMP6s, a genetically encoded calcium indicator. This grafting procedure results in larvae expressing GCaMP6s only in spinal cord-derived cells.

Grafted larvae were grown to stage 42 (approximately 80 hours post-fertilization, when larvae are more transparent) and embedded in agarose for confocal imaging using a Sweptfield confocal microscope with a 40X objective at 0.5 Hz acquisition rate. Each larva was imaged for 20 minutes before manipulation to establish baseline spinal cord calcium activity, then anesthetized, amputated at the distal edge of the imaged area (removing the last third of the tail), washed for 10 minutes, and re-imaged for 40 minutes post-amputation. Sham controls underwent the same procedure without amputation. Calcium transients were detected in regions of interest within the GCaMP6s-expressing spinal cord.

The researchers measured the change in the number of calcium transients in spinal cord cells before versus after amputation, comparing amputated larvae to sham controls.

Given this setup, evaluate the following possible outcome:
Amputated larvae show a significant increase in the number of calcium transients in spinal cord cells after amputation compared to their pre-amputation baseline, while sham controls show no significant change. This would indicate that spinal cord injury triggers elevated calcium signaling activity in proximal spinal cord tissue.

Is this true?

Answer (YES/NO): YES